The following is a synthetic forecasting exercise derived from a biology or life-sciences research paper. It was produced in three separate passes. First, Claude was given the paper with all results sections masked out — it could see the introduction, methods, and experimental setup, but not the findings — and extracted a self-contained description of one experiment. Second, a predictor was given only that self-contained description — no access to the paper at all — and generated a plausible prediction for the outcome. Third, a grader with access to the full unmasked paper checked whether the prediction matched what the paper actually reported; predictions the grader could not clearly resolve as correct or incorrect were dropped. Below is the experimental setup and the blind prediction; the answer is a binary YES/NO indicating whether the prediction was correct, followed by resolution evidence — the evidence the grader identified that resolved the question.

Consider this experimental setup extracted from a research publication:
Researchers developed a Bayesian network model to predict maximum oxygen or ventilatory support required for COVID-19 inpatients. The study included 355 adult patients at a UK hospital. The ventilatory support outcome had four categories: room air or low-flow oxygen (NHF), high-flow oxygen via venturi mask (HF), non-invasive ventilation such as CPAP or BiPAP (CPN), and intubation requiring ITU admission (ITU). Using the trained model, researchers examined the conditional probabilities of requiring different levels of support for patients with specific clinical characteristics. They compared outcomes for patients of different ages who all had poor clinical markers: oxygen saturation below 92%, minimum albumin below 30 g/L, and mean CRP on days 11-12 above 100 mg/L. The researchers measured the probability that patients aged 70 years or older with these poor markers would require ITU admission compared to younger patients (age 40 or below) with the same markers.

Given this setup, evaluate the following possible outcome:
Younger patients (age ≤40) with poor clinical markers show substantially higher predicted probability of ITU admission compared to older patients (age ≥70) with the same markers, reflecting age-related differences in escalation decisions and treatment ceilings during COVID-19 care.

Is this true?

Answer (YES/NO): YES